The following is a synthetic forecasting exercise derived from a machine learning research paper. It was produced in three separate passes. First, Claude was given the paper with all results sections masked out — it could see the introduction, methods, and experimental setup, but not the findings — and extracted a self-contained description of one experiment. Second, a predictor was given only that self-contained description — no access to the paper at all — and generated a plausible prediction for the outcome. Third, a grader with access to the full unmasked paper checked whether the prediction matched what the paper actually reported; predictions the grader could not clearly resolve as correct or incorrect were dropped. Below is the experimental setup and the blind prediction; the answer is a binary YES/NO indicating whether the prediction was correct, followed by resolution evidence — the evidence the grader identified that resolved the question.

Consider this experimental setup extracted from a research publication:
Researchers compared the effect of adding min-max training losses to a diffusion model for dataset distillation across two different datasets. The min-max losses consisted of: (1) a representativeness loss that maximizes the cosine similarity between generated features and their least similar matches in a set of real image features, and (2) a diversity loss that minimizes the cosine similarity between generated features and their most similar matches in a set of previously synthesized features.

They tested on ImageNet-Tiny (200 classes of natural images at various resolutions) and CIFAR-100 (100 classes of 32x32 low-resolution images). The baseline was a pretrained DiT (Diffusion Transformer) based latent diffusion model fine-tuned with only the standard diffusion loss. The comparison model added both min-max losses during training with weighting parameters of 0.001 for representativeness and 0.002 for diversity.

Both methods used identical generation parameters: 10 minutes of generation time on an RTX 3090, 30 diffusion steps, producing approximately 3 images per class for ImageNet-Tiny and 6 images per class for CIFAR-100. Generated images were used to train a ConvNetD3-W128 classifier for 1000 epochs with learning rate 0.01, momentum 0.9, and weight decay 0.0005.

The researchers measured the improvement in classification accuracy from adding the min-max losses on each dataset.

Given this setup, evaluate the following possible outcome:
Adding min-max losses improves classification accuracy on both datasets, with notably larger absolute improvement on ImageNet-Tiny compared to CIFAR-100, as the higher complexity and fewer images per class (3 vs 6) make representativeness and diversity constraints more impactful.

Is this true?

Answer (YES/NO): NO